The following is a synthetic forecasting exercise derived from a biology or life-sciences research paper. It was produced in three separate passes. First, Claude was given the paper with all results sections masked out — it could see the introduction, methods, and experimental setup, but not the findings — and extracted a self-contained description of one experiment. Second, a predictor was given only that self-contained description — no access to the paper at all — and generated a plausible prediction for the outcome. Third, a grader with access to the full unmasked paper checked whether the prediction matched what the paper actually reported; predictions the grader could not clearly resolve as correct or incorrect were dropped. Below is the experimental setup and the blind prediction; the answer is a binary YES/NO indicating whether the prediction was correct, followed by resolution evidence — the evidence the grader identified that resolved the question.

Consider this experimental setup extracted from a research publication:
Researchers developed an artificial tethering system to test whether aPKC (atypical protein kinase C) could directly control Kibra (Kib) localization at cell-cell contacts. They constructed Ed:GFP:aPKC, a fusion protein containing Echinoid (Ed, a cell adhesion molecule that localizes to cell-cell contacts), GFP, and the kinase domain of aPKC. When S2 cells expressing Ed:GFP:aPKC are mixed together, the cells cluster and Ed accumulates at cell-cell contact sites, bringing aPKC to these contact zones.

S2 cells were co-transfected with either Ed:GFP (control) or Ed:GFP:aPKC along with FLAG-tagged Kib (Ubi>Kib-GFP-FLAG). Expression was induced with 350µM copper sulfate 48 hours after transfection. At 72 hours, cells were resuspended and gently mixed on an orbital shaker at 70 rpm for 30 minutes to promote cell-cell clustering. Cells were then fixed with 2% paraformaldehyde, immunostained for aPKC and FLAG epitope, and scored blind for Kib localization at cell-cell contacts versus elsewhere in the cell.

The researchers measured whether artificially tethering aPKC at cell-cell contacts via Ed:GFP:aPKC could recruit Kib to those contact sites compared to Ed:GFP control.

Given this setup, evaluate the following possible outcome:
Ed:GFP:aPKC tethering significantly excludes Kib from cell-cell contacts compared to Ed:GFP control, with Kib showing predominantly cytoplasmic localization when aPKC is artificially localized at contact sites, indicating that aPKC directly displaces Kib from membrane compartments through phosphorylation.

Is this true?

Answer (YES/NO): NO